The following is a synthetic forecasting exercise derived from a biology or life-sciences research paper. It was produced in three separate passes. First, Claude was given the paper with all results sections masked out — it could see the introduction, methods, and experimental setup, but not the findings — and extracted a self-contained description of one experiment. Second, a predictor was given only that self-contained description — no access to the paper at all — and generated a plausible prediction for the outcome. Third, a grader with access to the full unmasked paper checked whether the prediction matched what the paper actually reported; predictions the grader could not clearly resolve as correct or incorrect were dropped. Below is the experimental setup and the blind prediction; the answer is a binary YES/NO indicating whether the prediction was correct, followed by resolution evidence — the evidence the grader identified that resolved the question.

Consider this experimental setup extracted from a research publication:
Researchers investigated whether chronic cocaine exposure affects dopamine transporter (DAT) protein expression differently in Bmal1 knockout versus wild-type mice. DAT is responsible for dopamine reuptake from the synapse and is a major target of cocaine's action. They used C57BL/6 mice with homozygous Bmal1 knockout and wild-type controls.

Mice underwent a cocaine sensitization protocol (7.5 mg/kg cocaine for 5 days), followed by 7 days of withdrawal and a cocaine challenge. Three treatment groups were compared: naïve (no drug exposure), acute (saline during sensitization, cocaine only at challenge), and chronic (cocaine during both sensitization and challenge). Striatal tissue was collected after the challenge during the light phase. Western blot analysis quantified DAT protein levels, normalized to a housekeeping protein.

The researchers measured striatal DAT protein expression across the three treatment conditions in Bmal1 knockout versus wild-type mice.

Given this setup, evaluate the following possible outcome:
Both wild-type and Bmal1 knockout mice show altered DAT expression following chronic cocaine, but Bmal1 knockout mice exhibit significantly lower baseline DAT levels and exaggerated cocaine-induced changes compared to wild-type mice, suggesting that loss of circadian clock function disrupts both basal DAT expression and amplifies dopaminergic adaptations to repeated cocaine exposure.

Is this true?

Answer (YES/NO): NO